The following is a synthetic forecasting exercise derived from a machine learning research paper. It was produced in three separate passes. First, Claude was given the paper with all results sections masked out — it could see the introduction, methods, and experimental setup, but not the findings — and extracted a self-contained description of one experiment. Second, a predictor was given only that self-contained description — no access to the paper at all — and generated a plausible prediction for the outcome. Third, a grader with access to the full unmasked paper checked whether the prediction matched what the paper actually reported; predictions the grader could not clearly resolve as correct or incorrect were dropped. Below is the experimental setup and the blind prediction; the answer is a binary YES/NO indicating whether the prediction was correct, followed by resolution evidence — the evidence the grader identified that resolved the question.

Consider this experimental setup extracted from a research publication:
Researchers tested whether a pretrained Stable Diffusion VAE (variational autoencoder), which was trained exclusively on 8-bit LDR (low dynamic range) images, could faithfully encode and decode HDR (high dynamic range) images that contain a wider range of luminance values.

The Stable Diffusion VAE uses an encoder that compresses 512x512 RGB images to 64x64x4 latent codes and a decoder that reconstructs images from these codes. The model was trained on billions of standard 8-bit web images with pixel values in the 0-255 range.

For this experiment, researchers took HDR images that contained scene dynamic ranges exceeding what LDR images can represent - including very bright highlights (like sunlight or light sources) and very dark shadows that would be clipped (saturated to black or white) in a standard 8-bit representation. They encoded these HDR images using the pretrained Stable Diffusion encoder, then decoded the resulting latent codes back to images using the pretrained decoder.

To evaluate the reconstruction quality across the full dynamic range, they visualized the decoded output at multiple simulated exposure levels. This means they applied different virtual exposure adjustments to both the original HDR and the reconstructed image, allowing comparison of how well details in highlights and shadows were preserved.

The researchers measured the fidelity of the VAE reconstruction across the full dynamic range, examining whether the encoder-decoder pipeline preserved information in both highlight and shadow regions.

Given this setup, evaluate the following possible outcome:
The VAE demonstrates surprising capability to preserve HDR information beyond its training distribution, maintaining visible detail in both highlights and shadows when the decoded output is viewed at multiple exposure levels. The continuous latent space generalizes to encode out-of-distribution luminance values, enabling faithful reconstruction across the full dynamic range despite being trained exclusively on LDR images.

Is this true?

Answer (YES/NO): NO